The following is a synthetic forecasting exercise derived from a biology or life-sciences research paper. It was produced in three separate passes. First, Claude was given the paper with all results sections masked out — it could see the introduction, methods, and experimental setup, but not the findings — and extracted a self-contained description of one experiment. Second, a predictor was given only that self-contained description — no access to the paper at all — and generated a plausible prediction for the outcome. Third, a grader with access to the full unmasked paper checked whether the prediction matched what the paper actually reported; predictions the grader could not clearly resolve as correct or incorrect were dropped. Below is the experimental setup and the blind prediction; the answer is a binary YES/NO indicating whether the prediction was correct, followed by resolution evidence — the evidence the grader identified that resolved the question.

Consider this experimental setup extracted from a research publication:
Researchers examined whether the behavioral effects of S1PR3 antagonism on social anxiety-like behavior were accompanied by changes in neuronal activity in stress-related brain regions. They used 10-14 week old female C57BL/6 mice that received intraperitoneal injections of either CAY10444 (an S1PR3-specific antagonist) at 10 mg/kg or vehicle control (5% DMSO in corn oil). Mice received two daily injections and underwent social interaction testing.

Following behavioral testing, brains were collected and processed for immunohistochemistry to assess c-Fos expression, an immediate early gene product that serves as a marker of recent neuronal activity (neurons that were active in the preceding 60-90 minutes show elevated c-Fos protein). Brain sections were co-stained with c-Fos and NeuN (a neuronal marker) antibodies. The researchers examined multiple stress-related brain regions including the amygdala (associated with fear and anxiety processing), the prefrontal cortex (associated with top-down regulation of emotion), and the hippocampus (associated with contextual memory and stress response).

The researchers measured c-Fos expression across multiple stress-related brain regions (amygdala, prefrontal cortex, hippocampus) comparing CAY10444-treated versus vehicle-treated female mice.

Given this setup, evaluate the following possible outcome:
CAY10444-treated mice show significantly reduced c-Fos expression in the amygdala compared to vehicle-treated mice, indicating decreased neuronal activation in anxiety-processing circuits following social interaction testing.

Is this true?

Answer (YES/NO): NO